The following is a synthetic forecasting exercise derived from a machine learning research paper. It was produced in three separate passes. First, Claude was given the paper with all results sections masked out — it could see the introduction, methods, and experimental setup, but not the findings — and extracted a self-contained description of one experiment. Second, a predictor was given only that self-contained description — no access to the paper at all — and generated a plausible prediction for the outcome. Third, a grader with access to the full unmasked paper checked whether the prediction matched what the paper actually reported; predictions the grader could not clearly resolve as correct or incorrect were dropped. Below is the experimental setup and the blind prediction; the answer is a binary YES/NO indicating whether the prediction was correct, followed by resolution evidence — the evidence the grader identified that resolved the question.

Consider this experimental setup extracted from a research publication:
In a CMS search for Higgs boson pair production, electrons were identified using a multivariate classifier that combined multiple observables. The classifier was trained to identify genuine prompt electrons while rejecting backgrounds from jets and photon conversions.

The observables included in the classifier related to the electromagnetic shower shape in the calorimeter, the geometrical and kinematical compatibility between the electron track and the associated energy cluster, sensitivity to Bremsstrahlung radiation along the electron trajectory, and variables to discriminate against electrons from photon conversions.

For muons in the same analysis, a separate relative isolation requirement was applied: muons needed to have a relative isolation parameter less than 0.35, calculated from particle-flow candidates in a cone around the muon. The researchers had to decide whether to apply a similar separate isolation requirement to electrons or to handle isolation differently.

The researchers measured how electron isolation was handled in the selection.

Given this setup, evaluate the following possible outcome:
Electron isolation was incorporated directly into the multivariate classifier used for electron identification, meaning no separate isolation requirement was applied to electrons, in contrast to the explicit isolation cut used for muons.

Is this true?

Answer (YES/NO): YES